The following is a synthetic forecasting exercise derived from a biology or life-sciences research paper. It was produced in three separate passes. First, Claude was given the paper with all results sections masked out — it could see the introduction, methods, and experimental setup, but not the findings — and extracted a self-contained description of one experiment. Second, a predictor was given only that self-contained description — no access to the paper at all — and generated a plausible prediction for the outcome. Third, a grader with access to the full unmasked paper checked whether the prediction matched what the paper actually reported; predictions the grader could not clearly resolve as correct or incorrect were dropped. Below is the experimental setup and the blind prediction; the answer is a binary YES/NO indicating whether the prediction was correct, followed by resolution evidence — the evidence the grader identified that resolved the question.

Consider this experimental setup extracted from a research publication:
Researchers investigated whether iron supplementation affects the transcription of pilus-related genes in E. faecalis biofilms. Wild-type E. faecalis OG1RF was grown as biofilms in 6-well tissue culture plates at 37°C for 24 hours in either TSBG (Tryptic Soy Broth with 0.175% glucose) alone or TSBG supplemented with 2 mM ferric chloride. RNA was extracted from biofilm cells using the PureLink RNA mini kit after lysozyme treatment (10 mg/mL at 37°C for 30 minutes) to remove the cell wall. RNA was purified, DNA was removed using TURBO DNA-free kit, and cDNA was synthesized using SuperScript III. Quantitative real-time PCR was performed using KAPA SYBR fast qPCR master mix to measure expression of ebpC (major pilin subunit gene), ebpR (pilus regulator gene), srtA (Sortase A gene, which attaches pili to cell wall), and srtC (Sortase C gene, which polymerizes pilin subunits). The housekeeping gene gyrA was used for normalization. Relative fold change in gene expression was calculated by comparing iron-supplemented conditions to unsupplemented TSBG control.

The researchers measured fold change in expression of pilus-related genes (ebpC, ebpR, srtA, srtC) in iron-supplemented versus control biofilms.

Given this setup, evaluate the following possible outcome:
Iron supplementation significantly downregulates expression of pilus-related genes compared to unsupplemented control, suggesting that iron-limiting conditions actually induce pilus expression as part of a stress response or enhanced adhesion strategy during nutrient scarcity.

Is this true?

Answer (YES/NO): NO